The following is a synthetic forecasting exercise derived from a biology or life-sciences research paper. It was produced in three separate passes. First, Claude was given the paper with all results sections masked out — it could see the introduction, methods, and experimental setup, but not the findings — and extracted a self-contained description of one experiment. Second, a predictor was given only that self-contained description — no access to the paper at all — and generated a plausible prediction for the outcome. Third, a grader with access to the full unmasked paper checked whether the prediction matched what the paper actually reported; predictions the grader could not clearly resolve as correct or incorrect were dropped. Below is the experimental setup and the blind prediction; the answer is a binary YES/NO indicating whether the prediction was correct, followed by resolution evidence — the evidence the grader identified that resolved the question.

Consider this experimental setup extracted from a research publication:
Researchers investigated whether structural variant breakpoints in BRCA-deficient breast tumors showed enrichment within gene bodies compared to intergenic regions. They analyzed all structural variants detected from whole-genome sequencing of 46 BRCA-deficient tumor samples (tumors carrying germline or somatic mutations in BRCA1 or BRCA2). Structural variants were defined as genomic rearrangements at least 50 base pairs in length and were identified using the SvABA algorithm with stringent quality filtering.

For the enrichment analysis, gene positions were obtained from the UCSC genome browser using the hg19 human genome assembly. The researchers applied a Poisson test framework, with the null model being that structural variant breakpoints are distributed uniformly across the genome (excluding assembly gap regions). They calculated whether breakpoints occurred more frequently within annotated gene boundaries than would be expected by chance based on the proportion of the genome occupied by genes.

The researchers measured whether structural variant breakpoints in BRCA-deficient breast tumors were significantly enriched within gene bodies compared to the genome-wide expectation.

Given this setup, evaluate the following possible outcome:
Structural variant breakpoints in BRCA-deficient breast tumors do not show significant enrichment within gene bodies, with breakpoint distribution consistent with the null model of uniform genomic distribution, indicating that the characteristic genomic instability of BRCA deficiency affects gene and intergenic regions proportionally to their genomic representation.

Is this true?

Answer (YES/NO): NO